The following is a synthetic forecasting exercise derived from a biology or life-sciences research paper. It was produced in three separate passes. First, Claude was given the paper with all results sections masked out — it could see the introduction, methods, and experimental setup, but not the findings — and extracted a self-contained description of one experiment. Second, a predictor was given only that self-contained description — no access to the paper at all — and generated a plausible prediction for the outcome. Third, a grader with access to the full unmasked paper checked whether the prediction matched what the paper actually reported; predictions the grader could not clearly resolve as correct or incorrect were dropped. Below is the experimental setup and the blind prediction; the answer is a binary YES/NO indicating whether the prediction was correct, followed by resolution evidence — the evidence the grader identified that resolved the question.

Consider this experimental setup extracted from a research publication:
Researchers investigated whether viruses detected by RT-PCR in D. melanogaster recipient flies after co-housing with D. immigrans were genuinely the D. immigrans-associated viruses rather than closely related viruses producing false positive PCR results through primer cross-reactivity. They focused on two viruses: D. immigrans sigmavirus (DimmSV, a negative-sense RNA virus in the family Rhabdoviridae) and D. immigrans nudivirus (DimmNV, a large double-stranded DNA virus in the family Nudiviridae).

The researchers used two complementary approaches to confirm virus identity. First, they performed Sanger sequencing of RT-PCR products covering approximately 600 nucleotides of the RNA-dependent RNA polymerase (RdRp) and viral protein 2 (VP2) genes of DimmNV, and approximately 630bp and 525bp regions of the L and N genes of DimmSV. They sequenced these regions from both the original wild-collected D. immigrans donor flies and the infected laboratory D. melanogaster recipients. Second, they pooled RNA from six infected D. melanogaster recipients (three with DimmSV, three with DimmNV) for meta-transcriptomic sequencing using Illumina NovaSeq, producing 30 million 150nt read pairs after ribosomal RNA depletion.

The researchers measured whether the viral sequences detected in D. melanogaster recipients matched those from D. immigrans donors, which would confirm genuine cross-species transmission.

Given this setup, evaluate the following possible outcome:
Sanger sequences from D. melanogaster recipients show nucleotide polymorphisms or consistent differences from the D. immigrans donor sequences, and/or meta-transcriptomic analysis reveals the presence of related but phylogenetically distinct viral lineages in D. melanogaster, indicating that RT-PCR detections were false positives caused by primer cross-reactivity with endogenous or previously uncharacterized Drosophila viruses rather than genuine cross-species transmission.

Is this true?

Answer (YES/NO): NO